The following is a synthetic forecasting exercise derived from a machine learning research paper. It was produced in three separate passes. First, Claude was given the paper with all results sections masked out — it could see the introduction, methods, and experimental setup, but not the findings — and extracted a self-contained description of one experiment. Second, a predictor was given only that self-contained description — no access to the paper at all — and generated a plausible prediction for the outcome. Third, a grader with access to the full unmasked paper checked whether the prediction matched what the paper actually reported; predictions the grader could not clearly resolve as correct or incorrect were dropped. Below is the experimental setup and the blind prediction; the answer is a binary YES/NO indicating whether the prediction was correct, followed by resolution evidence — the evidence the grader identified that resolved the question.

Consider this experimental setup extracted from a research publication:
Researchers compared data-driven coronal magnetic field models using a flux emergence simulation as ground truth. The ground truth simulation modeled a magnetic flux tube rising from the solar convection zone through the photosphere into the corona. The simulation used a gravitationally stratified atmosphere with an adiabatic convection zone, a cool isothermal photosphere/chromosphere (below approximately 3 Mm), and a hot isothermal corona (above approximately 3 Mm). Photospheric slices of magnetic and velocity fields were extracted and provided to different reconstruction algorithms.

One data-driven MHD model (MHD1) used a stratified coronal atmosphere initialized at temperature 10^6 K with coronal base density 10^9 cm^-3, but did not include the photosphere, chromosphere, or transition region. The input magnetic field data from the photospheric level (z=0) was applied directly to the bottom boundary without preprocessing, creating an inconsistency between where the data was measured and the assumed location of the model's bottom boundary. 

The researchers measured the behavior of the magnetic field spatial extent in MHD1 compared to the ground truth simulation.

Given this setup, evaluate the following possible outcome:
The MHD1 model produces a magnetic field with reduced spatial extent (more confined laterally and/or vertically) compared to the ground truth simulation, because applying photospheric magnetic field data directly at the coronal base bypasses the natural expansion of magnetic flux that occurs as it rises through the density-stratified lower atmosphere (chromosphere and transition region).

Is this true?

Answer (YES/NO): NO